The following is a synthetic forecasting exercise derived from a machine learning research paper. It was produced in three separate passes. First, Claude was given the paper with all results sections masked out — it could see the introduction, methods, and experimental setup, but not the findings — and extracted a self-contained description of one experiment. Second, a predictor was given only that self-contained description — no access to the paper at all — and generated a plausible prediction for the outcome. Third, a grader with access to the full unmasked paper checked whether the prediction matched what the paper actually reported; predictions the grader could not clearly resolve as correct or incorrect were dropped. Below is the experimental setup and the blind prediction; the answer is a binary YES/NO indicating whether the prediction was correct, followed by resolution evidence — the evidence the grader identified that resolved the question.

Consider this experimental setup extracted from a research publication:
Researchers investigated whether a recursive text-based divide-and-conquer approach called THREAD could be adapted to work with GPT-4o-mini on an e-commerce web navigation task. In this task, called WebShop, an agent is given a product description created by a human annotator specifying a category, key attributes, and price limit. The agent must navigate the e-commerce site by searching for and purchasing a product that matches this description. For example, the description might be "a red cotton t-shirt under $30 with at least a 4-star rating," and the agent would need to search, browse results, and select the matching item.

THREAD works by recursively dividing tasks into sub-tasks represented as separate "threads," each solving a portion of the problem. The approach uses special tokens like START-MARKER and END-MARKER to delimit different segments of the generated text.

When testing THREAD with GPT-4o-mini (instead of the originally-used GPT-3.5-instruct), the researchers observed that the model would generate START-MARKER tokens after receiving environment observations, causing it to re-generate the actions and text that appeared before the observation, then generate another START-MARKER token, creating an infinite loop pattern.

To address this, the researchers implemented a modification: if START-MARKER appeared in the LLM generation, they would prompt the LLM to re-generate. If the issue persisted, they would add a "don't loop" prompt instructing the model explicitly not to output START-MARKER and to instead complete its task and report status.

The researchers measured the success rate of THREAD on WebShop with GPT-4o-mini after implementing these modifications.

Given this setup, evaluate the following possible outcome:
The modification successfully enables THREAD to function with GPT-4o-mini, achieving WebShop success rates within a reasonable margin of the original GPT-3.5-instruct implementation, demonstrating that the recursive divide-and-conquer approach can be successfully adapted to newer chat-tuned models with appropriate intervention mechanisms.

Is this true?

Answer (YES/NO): NO